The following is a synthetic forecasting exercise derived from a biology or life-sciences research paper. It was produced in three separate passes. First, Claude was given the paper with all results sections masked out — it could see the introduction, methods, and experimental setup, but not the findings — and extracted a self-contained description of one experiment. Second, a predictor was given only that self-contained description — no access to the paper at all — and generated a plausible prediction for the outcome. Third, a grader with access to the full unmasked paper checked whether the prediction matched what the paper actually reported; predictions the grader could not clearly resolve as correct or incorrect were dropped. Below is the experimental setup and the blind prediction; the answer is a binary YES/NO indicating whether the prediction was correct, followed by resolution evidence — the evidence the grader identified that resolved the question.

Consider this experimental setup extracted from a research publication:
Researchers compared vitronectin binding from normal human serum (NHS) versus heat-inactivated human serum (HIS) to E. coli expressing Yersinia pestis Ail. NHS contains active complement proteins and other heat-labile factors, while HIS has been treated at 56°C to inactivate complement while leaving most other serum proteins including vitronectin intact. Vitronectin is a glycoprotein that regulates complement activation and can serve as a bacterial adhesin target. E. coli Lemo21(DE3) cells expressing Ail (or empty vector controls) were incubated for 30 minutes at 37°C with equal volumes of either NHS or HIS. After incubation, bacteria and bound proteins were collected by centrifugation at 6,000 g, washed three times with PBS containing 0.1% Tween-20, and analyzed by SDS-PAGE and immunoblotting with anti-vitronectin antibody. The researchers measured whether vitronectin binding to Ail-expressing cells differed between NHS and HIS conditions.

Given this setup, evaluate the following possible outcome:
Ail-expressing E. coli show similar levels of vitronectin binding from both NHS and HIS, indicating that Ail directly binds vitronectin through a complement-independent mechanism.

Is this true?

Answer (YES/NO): NO